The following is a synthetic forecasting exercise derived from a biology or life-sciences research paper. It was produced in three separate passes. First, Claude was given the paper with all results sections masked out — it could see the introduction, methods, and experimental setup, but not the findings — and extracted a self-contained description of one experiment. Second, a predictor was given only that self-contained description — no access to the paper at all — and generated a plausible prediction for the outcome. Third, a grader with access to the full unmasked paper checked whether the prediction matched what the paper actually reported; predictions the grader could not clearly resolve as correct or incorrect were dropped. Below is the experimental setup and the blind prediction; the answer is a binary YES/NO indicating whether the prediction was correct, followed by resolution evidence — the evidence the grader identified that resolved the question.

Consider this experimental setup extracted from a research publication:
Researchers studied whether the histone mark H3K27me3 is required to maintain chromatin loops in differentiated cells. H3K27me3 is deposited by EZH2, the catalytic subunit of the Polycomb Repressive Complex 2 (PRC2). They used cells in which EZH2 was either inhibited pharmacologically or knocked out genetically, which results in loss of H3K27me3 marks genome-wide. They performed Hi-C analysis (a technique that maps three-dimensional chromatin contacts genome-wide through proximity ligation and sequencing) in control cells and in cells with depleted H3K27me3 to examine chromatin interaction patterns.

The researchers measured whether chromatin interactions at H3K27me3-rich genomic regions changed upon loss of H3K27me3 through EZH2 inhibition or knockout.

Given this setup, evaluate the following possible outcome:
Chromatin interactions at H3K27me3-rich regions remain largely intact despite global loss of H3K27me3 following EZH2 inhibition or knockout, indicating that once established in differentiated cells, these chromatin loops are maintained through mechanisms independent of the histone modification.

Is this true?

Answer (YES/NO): YES